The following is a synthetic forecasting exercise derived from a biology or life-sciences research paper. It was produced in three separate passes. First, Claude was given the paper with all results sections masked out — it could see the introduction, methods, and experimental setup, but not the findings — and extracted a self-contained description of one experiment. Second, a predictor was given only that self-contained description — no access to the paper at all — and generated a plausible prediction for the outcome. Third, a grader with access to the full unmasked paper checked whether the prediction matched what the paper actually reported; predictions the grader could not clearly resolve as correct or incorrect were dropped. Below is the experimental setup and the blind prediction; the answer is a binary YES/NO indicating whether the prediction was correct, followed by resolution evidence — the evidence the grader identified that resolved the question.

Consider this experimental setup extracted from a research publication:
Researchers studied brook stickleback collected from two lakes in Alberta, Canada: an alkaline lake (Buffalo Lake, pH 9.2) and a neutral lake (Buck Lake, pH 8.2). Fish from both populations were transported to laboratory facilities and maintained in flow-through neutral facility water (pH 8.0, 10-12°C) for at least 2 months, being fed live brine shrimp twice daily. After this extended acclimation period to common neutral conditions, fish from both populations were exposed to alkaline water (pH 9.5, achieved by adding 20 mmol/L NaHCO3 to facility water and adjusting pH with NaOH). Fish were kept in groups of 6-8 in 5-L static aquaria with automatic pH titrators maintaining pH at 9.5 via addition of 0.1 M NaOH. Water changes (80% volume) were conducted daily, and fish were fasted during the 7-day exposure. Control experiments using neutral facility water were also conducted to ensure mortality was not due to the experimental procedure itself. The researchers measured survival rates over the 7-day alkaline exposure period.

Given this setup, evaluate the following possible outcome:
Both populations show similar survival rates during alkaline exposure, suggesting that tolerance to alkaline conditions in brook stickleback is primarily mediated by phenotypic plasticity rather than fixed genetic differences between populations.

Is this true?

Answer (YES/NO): NO